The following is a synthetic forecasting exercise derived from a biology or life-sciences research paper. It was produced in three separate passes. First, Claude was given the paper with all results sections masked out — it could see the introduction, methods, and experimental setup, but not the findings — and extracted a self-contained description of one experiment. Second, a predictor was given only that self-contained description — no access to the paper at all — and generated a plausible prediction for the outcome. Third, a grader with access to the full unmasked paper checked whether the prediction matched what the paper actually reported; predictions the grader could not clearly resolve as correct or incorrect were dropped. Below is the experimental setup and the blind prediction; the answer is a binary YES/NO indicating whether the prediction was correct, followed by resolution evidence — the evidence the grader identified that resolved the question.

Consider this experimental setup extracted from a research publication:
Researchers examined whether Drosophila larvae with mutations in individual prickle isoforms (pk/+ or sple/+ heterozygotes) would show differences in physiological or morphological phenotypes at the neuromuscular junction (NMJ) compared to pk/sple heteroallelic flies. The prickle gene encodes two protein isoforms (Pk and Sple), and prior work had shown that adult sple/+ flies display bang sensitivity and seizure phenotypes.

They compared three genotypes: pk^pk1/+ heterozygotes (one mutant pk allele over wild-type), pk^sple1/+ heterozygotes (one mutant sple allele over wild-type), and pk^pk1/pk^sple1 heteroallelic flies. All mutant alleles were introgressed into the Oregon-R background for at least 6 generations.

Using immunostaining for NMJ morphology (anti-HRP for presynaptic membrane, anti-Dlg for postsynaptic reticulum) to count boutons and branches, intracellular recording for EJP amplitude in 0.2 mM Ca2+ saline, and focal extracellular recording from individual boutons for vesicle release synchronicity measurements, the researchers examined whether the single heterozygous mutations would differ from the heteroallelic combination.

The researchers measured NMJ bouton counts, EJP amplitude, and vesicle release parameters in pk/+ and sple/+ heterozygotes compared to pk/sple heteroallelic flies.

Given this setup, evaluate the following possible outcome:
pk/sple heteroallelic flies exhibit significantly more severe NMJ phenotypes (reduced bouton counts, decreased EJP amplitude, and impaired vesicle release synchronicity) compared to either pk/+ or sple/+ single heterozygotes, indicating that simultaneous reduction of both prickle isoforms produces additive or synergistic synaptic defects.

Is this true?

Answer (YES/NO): NO